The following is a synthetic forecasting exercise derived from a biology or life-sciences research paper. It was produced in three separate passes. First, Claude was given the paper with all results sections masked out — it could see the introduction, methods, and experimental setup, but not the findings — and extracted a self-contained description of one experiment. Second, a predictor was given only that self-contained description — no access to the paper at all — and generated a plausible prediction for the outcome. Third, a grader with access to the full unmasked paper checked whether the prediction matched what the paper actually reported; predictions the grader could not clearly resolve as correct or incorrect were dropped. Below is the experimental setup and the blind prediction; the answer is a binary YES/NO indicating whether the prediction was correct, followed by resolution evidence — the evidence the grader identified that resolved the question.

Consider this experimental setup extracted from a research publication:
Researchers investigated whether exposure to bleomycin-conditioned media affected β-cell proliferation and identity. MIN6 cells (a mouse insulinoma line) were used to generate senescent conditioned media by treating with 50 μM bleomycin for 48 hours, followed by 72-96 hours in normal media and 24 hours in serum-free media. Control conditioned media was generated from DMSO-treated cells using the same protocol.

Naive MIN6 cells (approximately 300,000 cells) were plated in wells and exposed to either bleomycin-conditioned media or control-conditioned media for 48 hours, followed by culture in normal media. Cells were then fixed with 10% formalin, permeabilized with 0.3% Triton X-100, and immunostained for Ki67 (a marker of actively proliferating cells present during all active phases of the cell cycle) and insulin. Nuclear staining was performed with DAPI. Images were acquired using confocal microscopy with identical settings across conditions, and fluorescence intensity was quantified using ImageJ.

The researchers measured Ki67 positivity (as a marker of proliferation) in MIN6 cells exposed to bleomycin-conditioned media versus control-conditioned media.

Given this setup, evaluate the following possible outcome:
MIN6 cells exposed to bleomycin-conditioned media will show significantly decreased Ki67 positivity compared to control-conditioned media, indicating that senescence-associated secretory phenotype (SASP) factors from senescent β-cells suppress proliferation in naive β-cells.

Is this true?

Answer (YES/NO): YES